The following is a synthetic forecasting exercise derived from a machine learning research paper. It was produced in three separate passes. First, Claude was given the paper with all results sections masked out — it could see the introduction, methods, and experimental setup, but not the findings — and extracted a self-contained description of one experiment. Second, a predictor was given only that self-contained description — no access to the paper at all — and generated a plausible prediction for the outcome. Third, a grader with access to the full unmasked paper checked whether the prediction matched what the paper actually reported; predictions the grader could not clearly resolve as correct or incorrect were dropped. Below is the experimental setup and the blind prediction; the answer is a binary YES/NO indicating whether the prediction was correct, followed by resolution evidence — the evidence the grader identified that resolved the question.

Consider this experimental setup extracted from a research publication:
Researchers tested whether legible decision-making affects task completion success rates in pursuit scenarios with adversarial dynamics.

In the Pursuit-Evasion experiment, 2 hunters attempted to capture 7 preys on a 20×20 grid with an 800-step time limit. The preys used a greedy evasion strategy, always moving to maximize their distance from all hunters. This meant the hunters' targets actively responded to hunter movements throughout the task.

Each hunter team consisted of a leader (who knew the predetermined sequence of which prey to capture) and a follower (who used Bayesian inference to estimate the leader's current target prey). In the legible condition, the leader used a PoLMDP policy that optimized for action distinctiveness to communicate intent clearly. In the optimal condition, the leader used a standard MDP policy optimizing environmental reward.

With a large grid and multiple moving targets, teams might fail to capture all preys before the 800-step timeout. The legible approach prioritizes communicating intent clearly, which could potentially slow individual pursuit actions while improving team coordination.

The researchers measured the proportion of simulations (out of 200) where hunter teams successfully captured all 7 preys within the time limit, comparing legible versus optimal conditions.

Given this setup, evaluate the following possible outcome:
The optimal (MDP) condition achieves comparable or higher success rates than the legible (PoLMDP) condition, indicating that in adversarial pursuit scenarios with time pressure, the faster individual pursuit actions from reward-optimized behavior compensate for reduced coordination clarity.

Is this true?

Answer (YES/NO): YES